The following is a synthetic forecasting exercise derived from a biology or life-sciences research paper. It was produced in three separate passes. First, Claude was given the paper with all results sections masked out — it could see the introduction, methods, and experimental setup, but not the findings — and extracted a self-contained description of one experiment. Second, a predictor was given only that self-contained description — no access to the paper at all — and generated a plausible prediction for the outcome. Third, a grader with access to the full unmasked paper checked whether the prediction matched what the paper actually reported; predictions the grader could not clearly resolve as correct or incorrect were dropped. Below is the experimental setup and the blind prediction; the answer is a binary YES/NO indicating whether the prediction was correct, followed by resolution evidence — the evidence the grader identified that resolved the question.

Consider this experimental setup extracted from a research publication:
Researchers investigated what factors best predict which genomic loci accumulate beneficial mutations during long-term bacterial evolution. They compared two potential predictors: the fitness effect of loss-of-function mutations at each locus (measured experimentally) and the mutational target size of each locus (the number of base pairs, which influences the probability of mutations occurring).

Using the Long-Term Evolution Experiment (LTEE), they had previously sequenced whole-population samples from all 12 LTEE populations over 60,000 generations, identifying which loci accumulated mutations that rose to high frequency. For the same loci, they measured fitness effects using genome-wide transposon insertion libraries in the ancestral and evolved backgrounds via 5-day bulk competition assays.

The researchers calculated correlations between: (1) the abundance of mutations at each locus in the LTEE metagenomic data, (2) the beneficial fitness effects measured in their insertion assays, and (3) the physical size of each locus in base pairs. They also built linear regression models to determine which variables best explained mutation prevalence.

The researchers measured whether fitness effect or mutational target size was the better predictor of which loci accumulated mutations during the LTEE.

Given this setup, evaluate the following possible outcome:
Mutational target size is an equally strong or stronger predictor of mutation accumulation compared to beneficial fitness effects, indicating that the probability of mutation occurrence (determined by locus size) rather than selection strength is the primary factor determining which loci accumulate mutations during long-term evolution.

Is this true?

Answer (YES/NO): YES